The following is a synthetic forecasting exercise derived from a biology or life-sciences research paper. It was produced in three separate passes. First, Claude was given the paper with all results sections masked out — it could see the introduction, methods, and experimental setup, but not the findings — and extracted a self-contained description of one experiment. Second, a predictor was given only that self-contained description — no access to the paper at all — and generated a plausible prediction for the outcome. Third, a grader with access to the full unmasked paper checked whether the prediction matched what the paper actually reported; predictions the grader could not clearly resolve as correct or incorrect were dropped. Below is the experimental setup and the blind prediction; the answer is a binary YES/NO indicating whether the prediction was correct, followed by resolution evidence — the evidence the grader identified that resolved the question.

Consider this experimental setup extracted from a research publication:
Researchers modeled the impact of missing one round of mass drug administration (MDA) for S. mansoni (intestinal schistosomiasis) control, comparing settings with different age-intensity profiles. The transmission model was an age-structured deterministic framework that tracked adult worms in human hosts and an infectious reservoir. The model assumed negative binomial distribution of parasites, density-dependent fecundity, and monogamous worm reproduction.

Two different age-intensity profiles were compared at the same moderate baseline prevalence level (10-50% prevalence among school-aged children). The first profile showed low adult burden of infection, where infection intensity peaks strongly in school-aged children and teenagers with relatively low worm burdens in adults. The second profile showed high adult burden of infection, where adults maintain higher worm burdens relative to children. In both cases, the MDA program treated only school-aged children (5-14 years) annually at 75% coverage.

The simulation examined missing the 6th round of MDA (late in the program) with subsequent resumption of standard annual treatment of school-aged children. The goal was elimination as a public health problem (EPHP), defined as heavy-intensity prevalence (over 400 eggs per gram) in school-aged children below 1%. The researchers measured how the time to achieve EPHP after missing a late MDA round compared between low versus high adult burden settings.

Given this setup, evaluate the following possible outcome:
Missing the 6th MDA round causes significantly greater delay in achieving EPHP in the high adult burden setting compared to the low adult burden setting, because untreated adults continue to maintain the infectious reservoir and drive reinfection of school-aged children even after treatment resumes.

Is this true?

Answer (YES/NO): NO